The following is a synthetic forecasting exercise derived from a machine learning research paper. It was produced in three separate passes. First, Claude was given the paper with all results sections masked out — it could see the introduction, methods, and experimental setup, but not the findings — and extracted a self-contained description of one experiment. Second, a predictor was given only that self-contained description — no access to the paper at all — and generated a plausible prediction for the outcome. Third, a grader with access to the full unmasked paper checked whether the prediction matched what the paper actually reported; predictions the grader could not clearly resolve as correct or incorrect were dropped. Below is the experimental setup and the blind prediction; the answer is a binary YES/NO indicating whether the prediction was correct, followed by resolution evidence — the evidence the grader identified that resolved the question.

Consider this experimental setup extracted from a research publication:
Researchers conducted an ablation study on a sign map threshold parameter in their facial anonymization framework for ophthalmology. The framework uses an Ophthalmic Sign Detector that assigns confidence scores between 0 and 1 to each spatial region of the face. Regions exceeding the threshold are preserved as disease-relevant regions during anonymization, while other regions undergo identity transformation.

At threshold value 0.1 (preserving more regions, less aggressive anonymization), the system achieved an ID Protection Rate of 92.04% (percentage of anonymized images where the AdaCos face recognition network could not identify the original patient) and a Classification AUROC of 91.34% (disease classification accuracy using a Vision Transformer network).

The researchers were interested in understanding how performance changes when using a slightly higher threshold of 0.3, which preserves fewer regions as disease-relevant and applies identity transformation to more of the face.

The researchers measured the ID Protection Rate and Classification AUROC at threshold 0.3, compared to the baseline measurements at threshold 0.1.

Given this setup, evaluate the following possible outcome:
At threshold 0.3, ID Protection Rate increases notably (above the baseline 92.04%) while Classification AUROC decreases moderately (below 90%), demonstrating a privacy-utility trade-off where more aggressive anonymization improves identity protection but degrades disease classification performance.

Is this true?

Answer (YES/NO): NO